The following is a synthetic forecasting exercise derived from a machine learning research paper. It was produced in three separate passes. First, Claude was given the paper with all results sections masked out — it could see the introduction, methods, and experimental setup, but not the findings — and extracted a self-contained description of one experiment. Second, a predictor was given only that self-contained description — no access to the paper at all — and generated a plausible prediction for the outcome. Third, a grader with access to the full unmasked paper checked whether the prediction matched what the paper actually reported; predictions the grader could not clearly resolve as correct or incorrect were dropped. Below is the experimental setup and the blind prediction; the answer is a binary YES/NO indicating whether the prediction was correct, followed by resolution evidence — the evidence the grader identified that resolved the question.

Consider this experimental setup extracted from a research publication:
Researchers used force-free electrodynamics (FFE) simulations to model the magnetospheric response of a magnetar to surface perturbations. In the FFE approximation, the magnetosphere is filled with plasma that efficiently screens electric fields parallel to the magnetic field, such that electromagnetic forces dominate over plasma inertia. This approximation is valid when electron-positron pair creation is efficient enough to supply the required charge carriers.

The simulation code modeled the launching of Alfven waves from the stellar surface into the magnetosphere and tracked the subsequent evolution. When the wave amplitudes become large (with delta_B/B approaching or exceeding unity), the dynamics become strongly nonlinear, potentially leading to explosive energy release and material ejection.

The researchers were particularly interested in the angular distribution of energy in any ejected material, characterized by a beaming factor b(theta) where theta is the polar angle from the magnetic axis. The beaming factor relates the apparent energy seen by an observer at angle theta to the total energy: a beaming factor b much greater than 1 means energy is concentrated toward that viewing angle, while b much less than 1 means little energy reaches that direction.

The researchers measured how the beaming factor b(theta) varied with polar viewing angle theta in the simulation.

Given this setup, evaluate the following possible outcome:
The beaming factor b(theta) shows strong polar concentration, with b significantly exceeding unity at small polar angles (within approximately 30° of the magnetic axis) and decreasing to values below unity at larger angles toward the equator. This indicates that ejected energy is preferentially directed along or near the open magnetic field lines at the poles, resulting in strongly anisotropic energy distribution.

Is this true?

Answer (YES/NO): NO